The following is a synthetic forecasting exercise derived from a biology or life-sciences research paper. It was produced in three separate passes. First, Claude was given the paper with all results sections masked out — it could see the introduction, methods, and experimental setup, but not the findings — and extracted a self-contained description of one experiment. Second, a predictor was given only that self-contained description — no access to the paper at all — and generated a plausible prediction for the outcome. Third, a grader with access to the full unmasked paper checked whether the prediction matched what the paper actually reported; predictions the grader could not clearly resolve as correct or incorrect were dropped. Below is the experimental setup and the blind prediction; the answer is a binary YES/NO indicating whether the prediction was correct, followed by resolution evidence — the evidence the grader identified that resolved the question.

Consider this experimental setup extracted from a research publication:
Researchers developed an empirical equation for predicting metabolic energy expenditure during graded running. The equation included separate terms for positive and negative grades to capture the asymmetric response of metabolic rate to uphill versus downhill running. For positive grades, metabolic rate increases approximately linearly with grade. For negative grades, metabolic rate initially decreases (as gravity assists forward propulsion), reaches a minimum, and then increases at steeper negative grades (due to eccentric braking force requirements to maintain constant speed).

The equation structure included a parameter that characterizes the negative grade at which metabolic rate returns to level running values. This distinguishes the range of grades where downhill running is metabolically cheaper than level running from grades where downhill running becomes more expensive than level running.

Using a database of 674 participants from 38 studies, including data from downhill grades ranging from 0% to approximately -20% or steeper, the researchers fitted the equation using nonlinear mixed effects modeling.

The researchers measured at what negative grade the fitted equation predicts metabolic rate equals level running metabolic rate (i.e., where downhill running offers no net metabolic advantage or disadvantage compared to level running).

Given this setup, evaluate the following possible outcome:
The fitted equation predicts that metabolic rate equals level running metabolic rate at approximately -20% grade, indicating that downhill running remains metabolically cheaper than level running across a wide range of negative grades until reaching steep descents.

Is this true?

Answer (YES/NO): NO